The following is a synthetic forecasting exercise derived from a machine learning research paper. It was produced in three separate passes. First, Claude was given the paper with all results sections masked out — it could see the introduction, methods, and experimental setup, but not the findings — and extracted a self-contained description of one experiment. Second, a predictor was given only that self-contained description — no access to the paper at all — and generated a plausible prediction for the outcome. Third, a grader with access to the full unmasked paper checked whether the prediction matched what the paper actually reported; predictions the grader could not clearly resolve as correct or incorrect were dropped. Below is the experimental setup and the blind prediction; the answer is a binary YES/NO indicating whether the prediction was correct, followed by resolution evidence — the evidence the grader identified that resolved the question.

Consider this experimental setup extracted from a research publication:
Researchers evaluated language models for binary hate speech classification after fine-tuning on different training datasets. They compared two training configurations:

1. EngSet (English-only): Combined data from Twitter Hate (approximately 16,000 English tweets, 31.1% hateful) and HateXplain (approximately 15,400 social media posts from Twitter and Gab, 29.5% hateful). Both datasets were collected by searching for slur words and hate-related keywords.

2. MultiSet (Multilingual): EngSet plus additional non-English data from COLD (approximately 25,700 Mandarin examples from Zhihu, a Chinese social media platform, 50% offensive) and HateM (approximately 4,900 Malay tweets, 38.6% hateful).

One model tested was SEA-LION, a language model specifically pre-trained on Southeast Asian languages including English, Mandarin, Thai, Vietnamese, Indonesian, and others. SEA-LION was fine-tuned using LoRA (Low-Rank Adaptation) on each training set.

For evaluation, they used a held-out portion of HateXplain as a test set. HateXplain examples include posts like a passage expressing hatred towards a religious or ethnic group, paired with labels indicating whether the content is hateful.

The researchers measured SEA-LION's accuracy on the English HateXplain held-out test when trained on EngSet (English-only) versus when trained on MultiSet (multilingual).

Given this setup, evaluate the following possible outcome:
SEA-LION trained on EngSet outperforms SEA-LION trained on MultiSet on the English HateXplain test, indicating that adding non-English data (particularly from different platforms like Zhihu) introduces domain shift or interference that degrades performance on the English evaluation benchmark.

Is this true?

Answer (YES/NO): NO